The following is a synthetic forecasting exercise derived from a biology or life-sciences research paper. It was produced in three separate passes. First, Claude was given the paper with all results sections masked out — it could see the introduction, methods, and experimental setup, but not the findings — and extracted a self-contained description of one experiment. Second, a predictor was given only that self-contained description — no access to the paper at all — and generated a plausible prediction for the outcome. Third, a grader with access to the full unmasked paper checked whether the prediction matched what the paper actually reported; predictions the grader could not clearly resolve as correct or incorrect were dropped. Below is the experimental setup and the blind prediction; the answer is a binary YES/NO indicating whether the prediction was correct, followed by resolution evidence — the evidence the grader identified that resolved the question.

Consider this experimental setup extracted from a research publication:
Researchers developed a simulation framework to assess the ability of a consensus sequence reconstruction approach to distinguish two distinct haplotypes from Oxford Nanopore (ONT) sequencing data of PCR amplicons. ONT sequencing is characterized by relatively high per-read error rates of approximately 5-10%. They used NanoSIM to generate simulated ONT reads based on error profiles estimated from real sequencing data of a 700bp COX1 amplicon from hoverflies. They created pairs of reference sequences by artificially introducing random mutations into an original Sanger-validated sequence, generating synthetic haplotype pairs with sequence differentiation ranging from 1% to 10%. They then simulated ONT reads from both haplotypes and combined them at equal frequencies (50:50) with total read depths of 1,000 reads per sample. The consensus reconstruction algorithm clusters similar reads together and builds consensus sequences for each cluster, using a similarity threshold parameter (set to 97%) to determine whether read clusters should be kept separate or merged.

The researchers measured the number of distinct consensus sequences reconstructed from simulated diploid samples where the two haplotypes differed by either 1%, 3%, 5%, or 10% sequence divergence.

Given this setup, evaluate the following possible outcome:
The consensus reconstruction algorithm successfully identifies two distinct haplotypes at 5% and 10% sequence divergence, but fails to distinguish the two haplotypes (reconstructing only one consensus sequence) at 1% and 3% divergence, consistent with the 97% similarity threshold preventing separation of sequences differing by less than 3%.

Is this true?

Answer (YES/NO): YES